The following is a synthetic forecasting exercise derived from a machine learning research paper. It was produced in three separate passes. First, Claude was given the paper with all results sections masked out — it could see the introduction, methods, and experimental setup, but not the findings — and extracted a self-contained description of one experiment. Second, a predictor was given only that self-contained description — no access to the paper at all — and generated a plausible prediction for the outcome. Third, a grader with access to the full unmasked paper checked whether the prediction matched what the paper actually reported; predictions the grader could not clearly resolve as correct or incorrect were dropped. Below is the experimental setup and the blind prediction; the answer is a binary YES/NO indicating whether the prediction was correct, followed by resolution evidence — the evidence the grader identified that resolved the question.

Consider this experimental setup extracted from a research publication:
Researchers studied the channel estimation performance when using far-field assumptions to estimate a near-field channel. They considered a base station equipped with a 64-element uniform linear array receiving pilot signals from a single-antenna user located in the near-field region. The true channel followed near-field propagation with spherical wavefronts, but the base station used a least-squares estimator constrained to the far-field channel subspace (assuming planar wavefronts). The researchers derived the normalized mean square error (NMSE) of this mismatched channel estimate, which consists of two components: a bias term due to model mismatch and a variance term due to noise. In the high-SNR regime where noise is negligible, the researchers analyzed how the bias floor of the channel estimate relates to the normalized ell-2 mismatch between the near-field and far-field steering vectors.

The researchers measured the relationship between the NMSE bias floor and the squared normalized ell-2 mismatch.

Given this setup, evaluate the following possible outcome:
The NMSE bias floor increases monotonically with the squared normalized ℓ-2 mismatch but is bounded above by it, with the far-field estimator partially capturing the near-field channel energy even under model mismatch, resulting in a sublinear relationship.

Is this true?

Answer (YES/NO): NO